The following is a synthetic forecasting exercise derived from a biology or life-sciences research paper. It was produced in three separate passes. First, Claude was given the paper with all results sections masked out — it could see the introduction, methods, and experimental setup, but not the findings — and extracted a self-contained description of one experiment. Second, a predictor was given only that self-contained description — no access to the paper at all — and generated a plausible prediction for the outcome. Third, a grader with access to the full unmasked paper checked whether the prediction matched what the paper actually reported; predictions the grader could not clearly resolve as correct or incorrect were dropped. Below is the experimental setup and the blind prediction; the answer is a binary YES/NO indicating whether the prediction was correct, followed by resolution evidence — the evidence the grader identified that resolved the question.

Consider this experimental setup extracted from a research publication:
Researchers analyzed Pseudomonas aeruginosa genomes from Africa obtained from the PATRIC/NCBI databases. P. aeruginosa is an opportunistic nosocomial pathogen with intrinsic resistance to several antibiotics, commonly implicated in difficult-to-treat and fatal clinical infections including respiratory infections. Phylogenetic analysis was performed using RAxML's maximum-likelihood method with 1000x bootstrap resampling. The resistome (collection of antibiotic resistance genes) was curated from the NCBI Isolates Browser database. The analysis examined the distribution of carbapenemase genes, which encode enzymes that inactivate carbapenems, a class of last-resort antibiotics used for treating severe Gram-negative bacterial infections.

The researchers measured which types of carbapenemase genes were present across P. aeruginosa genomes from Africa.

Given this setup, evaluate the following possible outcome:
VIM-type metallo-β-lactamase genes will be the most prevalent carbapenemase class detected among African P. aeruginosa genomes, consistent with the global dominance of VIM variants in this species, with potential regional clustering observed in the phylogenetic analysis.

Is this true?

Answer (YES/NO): NO